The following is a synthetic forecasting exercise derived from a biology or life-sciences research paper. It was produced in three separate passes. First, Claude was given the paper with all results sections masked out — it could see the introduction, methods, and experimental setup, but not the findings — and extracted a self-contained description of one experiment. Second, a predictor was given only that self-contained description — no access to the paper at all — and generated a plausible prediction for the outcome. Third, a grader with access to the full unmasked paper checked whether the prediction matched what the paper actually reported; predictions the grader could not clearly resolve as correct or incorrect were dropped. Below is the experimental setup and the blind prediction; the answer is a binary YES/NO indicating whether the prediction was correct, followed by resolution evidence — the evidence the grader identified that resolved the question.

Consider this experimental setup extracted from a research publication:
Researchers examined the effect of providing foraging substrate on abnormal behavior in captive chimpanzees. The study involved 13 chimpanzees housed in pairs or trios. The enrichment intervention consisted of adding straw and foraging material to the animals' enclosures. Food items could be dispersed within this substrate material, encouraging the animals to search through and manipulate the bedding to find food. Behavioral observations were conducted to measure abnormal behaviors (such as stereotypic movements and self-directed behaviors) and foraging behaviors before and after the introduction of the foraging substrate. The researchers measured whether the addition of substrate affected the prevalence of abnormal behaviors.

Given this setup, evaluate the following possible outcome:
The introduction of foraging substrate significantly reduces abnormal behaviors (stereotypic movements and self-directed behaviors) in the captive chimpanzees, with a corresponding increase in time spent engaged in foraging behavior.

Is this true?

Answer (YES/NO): NO